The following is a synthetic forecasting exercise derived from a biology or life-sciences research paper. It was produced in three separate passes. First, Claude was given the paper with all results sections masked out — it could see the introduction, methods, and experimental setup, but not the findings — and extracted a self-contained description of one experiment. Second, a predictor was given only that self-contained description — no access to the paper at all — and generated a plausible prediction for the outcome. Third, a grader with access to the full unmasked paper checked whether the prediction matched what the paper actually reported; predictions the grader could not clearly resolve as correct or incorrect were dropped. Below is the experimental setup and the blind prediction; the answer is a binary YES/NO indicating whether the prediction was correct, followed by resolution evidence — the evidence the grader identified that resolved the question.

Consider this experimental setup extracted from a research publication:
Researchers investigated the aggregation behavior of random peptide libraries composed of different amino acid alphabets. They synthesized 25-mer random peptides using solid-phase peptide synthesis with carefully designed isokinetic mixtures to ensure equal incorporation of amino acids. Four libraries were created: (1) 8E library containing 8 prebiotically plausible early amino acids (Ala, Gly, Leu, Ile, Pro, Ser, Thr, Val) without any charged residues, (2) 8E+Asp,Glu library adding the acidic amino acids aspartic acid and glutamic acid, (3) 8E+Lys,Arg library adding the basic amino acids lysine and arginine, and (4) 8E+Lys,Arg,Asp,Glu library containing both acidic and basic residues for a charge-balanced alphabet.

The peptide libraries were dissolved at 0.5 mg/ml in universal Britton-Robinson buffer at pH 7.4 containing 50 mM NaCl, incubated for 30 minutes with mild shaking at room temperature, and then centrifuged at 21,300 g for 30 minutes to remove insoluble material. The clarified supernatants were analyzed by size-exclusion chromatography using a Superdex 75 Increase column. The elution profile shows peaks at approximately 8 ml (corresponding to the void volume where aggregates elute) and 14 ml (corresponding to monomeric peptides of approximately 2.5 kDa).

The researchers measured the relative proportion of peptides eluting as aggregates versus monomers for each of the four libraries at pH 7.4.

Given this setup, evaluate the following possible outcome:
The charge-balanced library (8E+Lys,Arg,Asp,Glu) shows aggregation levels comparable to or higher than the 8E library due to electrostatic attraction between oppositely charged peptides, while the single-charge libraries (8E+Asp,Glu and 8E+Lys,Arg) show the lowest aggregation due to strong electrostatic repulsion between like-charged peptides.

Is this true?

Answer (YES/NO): NO